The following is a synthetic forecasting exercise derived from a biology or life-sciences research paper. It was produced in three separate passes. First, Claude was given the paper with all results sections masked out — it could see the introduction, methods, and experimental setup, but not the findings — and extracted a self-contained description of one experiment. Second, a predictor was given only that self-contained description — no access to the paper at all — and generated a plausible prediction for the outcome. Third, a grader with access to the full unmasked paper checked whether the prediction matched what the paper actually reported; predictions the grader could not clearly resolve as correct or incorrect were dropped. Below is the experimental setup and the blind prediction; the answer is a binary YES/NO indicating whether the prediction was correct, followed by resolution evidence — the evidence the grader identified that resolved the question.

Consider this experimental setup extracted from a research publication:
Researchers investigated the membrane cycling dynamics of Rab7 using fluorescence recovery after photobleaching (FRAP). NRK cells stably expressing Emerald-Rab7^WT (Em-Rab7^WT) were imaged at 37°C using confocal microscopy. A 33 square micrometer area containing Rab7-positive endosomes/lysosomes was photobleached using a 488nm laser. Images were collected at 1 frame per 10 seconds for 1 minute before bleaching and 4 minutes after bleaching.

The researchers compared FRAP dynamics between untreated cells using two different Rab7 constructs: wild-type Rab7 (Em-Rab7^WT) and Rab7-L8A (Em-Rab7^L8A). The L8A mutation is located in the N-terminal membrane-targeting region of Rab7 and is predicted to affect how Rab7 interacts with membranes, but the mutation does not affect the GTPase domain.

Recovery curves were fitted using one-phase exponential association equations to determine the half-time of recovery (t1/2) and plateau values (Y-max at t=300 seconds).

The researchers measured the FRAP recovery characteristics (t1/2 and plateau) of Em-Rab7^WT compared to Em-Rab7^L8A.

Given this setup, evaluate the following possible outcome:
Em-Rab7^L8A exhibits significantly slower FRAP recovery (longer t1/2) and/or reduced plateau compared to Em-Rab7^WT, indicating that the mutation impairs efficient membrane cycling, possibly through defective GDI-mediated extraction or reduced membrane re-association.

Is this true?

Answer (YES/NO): NO